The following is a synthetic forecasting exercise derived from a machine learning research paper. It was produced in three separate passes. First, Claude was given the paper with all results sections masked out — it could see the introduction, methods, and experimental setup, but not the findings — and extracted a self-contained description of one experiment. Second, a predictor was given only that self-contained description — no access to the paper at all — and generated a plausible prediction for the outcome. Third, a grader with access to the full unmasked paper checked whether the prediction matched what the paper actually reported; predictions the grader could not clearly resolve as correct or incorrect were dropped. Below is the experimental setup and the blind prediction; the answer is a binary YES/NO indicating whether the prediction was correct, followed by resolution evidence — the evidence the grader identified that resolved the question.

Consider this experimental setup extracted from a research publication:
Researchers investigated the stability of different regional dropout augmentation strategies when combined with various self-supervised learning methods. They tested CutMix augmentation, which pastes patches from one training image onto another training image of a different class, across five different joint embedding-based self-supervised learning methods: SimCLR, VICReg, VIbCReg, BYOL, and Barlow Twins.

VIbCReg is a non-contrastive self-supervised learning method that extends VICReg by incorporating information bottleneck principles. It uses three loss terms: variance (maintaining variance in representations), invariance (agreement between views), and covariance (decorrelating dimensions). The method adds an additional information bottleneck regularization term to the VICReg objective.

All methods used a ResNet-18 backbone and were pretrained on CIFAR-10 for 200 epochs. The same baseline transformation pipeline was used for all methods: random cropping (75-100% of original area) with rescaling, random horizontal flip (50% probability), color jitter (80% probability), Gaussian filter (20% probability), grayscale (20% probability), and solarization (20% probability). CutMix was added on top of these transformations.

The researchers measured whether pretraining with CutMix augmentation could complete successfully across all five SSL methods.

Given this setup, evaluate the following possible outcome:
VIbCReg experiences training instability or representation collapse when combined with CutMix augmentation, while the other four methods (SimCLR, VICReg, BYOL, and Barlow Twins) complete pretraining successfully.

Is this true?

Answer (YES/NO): YES